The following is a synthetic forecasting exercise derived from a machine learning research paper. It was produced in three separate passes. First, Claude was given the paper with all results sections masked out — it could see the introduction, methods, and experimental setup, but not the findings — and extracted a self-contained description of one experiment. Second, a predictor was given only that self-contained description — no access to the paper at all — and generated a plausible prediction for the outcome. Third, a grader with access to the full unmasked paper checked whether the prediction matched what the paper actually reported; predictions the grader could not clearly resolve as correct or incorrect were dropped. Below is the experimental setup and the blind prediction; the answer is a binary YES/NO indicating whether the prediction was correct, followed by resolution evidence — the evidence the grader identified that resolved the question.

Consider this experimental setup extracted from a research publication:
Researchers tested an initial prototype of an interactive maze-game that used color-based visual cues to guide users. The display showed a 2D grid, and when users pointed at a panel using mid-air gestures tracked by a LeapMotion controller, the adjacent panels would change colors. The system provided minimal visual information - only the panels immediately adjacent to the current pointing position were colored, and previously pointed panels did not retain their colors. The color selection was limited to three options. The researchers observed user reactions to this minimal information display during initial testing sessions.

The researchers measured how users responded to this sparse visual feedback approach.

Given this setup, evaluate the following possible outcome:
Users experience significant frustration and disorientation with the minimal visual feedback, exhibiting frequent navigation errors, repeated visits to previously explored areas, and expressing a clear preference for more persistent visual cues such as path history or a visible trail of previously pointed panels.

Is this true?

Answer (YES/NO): NO